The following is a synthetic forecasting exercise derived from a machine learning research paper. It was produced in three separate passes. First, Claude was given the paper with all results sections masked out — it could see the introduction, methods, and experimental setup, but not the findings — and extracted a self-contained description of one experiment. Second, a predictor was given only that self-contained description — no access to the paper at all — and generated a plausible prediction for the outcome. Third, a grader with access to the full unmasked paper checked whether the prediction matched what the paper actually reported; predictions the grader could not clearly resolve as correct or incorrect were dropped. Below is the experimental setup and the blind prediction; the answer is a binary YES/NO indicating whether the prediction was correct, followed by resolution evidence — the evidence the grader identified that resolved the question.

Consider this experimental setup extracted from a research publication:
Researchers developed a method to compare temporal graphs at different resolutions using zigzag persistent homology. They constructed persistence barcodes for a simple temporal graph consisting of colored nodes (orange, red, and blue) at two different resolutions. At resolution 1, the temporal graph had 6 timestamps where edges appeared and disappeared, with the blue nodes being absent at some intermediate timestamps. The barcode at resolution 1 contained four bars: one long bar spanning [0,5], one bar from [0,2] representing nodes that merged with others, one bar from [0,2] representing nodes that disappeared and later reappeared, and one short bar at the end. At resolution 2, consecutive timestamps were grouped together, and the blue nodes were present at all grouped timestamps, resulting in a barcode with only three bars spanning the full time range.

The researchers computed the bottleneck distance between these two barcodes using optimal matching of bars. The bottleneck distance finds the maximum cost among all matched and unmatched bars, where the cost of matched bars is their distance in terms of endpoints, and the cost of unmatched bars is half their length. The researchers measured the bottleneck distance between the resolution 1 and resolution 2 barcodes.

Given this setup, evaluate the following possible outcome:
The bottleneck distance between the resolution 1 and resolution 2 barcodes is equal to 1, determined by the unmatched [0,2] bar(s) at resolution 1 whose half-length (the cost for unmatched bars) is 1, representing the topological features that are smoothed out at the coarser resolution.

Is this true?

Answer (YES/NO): NO